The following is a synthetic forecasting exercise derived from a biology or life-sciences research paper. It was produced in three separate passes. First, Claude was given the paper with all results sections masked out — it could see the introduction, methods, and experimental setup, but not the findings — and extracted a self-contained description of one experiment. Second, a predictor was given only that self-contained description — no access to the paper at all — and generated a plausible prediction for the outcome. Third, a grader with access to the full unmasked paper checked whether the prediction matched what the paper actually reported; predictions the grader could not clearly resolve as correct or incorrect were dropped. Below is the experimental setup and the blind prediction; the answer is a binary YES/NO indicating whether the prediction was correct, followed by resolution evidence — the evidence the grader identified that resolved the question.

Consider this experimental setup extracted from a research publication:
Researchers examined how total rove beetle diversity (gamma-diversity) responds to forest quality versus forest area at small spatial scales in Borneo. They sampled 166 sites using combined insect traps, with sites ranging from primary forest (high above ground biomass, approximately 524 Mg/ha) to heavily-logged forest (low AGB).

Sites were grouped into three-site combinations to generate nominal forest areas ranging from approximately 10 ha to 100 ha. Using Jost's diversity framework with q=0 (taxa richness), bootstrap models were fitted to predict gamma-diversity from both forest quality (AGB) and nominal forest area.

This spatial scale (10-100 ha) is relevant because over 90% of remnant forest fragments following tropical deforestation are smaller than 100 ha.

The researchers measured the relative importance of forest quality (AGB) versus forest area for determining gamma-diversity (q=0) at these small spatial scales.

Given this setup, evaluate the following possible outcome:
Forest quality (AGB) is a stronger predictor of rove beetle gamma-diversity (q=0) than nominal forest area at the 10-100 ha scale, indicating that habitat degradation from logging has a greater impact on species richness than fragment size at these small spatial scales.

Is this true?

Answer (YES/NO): YES